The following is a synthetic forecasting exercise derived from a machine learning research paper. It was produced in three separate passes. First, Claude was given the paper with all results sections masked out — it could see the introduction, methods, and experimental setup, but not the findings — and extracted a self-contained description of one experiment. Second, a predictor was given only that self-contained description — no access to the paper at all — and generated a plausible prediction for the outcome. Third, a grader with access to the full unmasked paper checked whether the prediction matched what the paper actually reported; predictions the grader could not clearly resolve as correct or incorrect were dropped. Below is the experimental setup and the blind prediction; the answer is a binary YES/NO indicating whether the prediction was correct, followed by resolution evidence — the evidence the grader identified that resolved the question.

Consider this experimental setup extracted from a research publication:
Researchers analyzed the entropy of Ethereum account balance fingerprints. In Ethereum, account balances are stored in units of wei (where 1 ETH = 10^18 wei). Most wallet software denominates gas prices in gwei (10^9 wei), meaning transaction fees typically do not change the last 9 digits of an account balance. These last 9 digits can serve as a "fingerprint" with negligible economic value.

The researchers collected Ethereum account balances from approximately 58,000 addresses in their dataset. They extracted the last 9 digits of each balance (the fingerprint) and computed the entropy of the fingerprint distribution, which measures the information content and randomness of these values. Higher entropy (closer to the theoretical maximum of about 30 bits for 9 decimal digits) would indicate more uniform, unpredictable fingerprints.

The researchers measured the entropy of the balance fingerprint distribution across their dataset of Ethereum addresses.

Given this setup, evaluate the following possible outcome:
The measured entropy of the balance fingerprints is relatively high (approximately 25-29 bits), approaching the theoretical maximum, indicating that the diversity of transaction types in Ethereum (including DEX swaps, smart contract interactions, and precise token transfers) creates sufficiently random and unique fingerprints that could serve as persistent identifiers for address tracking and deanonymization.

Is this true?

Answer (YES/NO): NO